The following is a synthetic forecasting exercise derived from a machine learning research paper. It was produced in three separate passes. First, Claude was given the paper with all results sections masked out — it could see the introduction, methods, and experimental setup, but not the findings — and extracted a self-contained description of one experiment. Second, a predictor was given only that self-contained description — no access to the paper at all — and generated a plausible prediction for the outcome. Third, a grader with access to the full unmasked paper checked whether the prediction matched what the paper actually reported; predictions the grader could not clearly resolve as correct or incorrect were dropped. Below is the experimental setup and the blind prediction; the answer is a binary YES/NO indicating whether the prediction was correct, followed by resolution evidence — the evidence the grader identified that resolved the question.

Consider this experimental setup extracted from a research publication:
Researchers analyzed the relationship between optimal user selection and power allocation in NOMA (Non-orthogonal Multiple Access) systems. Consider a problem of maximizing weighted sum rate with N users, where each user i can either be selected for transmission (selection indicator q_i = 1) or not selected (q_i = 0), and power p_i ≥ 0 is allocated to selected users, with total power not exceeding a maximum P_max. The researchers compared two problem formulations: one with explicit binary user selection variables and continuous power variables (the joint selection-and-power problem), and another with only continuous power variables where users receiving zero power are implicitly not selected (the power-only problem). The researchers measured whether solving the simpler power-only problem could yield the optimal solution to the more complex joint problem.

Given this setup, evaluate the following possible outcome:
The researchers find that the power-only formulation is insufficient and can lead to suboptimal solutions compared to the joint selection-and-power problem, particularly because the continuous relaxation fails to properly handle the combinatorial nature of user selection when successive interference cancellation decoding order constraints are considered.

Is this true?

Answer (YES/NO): NO